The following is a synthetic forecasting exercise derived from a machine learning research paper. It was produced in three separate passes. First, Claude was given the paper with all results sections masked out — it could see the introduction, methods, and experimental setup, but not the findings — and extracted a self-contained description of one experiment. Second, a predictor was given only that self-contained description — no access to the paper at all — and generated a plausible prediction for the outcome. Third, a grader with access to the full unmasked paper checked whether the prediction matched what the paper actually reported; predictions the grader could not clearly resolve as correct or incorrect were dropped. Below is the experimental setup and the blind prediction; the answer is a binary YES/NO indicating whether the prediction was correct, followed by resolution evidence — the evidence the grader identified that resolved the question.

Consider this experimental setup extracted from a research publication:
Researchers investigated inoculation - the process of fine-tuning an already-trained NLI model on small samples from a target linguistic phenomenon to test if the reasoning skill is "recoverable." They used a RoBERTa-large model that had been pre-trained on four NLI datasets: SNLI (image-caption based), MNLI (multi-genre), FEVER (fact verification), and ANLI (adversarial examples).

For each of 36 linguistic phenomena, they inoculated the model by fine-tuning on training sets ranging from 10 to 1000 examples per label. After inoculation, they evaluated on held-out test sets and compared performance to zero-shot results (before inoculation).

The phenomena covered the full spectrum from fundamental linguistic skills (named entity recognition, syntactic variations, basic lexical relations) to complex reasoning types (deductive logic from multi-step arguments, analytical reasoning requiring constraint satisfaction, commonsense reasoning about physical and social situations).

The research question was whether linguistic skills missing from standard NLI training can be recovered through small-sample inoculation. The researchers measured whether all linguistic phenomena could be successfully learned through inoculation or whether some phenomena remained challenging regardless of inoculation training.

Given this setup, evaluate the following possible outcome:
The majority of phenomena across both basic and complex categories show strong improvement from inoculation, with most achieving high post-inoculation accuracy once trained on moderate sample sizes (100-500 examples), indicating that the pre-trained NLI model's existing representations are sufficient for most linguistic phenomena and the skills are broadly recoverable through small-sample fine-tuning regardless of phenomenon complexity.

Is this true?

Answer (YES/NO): NO